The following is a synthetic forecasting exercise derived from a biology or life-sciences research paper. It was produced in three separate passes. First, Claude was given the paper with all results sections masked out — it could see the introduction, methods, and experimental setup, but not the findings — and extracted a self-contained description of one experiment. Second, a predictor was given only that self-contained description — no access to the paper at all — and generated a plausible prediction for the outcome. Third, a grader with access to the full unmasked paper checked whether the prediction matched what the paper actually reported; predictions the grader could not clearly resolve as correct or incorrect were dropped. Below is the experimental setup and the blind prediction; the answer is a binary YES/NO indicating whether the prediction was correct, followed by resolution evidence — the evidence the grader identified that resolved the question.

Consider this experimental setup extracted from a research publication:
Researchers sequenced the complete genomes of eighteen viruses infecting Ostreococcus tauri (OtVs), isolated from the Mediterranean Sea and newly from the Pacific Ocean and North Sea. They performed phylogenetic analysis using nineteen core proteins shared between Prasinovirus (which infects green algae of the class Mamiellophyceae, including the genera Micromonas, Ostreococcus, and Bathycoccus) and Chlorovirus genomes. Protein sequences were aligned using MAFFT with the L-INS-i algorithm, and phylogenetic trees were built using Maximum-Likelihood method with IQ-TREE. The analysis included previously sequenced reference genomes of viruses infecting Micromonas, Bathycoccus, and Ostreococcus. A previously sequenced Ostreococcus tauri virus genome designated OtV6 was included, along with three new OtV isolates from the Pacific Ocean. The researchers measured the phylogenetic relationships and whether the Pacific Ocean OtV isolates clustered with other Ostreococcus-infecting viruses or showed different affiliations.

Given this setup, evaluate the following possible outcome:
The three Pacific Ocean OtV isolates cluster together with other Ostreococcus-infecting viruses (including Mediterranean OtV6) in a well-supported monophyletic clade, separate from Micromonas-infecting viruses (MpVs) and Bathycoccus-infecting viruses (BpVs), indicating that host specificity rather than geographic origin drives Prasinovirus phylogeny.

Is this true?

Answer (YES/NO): NO